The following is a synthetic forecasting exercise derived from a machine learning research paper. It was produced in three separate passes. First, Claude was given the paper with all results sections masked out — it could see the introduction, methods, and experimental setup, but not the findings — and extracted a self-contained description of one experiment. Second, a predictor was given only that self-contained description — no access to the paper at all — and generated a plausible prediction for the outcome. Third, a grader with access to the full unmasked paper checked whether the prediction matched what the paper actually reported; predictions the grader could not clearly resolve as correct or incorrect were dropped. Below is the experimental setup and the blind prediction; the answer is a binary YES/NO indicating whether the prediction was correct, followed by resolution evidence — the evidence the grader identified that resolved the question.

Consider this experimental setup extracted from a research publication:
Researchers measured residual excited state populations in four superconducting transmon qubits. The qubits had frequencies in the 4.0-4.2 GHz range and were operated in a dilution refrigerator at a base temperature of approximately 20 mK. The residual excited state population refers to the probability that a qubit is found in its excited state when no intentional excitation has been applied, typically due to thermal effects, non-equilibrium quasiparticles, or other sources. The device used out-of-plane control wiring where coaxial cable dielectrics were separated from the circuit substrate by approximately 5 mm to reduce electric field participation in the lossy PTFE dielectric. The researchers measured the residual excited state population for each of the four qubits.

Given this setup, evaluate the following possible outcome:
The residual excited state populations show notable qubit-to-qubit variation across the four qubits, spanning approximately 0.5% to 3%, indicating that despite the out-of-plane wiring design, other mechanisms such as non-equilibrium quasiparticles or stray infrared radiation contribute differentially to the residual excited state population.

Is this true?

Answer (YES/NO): NO